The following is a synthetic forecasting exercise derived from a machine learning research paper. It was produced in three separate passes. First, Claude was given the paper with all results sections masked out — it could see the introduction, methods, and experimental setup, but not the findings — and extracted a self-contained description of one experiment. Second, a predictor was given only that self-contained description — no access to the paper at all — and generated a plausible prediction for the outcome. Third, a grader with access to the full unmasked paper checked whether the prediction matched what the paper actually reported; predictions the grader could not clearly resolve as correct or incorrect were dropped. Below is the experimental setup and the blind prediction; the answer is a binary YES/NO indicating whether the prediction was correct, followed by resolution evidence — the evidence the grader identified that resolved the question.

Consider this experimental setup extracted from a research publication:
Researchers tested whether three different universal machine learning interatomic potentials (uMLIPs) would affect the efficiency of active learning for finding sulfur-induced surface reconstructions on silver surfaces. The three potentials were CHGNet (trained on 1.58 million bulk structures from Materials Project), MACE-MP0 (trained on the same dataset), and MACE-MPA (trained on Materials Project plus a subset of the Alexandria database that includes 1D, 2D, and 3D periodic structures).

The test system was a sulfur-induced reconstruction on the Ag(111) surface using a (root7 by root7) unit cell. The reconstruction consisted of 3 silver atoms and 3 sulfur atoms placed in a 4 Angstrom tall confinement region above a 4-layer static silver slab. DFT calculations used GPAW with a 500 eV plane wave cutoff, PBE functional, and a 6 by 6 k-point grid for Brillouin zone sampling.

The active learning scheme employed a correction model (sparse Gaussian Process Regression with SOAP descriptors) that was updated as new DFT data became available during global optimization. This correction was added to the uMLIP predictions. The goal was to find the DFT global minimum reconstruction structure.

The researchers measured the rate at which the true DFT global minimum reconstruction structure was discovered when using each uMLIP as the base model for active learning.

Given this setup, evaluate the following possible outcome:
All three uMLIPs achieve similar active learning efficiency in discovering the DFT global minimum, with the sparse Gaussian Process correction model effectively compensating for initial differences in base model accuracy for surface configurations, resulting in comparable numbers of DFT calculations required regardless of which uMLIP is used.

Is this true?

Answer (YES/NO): NO